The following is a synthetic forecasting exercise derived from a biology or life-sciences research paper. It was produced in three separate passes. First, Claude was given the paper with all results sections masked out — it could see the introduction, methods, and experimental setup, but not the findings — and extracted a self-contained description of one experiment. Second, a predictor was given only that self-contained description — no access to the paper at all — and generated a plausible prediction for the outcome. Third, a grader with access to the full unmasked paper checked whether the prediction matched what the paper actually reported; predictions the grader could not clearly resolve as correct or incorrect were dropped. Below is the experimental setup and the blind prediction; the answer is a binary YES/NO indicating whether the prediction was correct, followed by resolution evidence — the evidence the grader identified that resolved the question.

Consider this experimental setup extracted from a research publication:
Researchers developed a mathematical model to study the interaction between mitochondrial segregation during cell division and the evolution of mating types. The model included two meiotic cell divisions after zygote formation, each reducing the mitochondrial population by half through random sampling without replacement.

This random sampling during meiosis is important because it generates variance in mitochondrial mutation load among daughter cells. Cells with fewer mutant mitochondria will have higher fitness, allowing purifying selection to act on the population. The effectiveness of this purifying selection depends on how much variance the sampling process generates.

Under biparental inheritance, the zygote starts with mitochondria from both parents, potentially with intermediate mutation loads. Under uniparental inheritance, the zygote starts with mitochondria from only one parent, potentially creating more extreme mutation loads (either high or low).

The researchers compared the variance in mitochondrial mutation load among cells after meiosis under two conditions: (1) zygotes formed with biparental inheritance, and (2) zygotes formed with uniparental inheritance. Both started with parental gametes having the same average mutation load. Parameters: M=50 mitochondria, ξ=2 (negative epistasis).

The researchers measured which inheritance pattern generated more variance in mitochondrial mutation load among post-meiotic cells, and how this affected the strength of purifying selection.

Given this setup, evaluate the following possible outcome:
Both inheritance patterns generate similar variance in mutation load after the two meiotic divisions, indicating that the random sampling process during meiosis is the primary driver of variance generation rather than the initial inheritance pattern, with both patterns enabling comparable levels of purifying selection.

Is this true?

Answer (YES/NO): NO